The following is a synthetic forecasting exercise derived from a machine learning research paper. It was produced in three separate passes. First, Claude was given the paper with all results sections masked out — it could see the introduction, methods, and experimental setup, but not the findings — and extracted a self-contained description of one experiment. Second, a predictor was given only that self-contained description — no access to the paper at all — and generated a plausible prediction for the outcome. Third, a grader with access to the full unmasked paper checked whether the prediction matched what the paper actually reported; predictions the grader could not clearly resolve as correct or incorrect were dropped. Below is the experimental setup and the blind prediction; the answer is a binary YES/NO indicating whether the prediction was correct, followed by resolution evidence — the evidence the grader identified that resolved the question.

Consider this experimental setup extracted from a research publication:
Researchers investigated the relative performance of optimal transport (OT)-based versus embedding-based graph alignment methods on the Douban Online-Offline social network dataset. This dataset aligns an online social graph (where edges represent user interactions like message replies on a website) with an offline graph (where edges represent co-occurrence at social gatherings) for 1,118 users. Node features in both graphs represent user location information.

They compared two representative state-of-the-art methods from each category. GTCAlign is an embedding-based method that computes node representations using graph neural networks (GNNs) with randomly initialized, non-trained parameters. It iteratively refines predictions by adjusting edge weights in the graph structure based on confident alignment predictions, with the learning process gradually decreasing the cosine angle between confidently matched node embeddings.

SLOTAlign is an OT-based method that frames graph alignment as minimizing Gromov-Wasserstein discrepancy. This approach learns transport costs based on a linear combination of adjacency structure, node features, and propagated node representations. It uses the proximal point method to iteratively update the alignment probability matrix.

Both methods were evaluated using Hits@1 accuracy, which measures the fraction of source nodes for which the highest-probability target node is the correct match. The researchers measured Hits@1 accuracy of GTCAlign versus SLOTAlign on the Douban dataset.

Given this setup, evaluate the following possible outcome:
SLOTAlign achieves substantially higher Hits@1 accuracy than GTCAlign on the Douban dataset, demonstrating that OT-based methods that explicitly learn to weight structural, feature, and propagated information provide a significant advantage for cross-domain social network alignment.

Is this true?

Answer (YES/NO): NO